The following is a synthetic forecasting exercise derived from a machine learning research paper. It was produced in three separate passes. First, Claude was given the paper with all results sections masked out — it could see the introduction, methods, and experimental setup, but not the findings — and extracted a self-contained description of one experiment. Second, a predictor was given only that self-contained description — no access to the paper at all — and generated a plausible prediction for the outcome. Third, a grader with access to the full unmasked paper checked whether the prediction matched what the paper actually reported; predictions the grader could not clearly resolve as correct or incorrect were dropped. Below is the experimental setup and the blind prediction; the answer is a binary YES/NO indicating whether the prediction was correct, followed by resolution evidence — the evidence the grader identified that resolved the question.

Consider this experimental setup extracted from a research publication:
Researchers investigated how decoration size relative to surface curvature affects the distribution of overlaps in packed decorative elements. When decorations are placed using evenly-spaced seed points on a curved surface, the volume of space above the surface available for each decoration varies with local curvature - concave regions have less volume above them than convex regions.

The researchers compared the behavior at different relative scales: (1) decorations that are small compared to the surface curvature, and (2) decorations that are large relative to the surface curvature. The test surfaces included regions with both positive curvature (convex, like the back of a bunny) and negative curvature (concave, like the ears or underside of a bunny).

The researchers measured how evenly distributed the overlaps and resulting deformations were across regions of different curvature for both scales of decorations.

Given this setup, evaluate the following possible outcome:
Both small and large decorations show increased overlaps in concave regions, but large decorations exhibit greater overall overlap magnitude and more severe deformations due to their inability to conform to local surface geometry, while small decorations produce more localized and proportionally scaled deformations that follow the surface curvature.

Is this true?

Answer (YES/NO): NO